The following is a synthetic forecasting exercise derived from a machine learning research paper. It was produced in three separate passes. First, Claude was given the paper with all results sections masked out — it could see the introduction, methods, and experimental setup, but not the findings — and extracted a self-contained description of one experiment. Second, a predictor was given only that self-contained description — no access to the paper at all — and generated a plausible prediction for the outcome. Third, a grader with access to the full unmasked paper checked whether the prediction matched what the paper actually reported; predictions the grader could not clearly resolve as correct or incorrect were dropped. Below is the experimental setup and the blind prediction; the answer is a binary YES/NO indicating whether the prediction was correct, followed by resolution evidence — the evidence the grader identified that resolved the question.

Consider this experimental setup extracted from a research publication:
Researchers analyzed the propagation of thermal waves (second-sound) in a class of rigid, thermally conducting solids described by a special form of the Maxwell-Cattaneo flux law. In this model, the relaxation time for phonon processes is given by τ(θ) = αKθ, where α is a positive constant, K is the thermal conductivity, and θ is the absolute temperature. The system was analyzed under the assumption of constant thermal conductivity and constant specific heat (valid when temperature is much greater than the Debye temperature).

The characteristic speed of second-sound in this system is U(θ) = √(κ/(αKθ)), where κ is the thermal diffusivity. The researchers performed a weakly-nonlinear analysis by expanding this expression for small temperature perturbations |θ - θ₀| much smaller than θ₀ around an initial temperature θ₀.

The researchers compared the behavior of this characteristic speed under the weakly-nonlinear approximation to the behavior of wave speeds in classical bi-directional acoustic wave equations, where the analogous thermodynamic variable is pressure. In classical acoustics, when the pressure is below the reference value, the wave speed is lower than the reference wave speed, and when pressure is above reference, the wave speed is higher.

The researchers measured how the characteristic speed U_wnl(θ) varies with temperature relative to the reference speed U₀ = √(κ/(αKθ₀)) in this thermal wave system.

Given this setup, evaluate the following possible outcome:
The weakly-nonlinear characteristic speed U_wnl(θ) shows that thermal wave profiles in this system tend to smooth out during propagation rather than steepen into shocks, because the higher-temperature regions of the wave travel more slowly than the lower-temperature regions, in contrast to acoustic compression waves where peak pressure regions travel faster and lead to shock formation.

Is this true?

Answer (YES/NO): NO